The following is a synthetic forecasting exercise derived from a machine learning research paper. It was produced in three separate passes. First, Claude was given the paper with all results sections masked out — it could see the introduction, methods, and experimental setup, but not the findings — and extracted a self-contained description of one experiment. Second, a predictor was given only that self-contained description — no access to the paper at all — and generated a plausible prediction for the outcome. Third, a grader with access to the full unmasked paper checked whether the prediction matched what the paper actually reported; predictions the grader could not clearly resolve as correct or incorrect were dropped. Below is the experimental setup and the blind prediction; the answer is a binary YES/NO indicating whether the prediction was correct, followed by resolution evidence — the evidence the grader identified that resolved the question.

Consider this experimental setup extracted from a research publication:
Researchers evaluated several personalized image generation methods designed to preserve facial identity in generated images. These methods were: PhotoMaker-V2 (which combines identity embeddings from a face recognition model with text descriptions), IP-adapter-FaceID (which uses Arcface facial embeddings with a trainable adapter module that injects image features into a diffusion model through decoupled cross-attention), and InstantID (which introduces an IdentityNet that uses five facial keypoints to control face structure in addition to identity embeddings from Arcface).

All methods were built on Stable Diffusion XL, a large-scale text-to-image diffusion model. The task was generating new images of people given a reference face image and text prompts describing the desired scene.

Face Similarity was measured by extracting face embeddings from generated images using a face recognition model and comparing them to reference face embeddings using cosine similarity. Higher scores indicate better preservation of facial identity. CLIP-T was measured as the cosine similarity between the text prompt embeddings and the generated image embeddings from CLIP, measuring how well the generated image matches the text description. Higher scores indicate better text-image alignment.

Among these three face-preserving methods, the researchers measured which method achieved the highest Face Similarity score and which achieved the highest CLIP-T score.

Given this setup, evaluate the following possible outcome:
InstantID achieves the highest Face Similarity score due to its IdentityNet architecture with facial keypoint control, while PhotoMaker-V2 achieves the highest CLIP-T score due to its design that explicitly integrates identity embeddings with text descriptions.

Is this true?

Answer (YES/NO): YES